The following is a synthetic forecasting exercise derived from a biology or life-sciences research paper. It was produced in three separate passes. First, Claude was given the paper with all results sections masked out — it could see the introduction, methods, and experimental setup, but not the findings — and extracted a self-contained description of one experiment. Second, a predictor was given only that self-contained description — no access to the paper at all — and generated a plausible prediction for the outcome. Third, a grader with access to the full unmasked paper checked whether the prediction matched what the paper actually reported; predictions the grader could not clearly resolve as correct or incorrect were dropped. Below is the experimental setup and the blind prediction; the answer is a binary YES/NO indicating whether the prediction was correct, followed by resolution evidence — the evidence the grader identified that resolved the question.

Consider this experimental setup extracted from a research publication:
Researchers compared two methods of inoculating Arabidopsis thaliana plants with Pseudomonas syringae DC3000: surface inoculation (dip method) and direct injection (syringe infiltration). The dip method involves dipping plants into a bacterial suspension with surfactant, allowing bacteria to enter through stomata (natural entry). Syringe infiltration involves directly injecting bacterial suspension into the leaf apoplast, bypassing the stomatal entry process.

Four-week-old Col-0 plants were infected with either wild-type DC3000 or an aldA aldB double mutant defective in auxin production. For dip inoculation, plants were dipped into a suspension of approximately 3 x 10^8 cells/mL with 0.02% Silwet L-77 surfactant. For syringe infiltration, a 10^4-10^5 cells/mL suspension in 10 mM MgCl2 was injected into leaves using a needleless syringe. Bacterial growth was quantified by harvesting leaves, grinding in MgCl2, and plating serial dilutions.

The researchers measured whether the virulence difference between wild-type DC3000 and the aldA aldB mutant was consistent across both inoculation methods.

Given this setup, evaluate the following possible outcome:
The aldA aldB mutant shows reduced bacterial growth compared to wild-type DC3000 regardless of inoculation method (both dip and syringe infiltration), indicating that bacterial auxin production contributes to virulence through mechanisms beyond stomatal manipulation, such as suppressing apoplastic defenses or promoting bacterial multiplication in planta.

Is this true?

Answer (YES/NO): YES